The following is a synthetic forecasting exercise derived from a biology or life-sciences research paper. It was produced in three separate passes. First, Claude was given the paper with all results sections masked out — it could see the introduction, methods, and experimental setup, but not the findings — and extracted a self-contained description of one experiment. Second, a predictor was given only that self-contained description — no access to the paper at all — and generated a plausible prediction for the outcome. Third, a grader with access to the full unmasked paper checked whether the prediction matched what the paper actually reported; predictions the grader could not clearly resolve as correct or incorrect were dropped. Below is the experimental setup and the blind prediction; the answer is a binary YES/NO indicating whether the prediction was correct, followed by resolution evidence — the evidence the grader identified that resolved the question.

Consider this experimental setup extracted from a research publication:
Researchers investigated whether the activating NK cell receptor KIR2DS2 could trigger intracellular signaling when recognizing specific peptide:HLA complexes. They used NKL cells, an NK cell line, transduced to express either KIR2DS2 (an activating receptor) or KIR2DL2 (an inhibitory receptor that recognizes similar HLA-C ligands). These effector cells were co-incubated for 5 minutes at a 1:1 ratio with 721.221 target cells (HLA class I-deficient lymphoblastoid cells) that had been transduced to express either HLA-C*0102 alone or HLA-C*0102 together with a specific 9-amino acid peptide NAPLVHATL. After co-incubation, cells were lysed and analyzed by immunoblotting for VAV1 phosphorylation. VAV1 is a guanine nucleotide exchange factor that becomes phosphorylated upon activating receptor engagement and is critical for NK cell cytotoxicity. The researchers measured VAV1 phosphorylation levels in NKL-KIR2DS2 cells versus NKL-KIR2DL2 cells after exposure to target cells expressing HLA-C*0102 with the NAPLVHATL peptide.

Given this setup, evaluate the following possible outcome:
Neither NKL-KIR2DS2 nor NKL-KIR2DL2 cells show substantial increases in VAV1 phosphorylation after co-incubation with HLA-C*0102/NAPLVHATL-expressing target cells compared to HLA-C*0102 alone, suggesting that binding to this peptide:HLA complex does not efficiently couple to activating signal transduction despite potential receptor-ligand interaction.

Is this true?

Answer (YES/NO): NO